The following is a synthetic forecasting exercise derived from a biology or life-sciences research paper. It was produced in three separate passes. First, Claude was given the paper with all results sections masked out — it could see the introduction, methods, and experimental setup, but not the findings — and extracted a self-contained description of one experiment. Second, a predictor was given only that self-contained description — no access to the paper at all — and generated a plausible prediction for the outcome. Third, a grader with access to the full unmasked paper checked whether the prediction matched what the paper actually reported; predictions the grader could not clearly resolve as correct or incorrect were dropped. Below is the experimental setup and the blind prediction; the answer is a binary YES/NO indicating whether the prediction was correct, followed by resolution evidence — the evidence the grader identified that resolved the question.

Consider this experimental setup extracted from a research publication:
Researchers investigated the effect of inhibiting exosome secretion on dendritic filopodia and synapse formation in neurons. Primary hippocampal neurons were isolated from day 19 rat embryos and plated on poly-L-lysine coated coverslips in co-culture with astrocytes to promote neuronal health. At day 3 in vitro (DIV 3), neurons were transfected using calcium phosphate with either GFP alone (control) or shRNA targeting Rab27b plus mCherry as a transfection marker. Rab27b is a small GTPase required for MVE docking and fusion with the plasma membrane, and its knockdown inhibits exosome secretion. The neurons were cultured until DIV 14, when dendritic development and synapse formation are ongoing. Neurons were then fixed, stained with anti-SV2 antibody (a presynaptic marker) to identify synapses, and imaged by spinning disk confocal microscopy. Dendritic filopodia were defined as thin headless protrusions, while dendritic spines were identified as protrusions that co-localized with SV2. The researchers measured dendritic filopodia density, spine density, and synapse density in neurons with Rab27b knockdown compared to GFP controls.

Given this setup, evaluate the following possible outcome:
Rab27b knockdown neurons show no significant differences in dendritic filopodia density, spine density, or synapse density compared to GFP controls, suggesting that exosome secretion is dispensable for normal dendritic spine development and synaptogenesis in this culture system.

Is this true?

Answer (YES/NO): NO